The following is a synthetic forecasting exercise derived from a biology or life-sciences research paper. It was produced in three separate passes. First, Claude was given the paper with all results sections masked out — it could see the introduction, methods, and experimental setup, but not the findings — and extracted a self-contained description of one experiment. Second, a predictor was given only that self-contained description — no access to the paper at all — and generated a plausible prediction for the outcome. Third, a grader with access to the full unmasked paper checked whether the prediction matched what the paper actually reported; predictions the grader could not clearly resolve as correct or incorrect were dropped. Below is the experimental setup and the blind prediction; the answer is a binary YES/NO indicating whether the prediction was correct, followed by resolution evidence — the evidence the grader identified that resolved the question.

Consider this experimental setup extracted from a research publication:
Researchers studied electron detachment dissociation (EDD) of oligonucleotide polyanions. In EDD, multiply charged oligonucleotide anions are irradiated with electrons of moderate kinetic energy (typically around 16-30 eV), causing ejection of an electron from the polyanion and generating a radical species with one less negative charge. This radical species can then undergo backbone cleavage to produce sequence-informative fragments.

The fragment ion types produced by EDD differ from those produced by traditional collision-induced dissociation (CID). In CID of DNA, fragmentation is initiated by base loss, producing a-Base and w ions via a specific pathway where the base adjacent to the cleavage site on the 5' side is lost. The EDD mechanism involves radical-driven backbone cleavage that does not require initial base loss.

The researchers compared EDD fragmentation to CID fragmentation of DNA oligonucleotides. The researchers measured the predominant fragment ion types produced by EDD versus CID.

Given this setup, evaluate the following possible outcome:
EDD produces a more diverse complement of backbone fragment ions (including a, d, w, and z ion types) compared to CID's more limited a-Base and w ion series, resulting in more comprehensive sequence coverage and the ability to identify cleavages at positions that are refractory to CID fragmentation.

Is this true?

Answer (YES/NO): YES